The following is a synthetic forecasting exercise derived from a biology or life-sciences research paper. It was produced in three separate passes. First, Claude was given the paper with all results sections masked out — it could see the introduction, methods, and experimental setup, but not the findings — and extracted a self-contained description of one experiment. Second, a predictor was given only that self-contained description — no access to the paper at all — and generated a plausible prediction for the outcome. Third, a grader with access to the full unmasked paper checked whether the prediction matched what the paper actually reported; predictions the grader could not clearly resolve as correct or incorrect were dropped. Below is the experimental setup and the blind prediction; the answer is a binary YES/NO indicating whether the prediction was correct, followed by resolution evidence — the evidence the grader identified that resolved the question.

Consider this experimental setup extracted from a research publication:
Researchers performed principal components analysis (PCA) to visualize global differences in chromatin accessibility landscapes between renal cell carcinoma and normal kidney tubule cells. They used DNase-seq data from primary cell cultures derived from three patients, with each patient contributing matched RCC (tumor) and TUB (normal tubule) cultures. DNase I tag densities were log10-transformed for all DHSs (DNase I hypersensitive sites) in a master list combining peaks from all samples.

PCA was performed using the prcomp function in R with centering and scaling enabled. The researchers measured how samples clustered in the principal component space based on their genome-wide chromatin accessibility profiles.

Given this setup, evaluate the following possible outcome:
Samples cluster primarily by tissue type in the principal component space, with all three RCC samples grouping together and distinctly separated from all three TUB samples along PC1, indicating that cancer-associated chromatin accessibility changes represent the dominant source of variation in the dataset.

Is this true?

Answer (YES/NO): NO